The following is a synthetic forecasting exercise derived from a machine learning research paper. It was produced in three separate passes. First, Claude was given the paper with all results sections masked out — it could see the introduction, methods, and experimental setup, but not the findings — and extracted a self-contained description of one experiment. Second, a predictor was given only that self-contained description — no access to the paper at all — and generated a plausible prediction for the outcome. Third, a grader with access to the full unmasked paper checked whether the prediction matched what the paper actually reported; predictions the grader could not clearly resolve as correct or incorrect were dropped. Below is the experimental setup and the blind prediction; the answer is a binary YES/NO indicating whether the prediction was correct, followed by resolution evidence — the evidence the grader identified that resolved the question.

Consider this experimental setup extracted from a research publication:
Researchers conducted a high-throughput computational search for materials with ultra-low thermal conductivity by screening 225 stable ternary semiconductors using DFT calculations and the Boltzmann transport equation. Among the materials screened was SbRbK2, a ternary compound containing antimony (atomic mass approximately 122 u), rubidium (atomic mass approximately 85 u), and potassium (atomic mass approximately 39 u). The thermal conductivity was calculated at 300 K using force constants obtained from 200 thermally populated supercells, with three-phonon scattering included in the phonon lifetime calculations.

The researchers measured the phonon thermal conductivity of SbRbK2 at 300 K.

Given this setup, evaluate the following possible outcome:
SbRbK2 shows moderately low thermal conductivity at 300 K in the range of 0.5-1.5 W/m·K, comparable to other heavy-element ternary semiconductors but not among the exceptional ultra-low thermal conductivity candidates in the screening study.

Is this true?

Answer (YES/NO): NO